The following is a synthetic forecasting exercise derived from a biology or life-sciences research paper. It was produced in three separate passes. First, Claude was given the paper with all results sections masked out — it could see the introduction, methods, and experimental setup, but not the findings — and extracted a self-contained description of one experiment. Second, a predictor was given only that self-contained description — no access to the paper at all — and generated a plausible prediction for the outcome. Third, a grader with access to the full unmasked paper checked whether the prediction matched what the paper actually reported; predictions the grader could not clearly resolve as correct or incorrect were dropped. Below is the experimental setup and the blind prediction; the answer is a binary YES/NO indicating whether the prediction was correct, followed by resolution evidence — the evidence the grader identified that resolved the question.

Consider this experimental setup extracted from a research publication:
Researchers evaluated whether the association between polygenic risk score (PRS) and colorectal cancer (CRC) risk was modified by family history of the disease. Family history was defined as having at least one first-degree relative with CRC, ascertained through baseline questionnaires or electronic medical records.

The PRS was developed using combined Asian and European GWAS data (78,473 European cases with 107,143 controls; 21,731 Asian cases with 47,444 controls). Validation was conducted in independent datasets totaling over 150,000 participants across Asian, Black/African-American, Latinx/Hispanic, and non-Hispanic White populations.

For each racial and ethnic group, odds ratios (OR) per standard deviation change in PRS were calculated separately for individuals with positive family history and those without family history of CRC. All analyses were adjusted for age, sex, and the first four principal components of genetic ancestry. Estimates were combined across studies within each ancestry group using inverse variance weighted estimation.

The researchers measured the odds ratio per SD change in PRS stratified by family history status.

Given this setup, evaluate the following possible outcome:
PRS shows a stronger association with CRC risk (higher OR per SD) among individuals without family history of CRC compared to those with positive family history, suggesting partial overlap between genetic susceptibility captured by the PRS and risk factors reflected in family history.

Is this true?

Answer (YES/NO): YES